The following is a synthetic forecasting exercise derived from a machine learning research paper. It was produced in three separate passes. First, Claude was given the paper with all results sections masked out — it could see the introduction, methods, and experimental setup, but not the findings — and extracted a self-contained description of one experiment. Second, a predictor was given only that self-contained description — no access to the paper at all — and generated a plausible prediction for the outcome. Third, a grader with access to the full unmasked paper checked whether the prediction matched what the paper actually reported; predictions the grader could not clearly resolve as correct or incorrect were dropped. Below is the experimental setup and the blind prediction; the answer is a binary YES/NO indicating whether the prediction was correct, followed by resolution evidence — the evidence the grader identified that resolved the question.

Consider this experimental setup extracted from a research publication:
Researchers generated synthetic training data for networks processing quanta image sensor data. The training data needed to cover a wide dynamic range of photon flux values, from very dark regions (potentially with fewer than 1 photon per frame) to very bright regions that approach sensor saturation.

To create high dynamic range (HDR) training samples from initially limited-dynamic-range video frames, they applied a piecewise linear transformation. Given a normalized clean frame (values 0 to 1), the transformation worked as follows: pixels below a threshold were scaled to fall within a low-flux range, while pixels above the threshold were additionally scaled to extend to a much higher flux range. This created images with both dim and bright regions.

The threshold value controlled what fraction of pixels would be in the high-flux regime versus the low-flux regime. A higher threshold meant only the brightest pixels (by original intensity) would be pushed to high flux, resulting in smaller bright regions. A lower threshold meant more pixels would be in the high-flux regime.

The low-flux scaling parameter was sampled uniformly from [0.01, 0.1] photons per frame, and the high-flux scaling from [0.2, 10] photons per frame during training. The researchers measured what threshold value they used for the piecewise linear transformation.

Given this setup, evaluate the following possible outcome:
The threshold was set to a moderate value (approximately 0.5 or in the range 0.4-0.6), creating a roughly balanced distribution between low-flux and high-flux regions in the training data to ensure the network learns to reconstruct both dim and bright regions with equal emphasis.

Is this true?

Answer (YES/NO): NO